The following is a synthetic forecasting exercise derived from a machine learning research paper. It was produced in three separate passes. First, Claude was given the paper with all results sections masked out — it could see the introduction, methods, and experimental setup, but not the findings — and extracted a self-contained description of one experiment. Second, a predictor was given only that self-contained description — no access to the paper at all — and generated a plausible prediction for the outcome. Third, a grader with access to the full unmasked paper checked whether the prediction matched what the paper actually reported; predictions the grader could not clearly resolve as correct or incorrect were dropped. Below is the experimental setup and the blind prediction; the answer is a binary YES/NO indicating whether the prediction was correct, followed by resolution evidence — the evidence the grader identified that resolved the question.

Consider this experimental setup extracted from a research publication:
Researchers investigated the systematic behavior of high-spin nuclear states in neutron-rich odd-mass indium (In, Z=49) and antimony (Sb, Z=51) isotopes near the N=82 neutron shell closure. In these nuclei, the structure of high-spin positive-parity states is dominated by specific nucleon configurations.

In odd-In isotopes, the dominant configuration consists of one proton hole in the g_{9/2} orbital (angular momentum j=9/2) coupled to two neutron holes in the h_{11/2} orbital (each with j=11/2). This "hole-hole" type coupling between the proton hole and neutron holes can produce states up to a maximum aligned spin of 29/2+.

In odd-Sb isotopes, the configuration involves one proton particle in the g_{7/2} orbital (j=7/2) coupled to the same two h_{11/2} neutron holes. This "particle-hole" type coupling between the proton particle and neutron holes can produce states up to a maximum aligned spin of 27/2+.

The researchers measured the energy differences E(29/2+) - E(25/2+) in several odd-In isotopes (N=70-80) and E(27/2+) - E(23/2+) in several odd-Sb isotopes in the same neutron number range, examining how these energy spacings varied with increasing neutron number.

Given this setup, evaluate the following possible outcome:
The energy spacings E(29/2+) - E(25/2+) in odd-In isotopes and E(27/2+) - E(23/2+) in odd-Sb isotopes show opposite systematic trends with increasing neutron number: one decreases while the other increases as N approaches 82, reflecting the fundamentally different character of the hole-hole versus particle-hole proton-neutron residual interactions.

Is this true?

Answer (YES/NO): YES